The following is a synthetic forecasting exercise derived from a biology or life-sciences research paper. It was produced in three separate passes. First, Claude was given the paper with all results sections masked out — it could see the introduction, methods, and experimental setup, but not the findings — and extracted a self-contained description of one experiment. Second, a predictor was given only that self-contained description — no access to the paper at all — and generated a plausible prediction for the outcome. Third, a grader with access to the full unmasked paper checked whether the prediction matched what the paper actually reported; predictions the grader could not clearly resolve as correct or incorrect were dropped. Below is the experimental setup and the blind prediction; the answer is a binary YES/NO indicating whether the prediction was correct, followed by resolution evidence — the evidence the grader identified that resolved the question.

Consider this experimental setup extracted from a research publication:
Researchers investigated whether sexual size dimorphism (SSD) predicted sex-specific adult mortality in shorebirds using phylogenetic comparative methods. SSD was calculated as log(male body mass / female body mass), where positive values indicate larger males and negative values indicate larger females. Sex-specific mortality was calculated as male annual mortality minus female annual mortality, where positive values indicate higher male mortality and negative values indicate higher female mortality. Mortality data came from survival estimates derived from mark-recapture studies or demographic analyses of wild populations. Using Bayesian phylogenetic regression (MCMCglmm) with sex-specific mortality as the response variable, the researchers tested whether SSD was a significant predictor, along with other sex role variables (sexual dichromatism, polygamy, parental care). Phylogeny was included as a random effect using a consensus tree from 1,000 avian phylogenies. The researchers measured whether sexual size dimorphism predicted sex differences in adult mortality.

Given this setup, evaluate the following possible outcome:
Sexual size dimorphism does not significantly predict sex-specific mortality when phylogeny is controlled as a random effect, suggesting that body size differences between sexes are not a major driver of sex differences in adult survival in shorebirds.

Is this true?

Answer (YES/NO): YES